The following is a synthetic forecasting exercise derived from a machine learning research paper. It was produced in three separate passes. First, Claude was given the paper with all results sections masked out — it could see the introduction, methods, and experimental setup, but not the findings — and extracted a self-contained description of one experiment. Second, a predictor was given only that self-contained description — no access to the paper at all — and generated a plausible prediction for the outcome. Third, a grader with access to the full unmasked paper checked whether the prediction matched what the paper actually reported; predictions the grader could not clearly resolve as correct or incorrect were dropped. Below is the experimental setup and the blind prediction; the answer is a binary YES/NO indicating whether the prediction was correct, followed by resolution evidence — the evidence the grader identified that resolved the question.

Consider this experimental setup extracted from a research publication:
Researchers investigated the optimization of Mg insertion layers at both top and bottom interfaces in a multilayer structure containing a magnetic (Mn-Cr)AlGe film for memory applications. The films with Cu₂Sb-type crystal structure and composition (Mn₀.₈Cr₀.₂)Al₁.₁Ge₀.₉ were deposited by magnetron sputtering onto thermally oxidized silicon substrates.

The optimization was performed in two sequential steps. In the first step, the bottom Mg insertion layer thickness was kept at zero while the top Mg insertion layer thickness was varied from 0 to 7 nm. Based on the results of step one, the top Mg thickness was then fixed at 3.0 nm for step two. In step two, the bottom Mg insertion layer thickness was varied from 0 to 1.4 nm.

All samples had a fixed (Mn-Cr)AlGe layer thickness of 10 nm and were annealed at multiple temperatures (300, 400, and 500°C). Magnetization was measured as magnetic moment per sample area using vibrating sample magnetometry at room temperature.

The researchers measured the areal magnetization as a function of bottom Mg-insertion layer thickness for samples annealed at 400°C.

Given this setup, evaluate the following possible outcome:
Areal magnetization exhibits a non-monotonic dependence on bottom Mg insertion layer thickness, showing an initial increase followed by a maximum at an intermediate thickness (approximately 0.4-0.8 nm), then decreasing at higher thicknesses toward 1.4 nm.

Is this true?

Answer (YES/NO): NO